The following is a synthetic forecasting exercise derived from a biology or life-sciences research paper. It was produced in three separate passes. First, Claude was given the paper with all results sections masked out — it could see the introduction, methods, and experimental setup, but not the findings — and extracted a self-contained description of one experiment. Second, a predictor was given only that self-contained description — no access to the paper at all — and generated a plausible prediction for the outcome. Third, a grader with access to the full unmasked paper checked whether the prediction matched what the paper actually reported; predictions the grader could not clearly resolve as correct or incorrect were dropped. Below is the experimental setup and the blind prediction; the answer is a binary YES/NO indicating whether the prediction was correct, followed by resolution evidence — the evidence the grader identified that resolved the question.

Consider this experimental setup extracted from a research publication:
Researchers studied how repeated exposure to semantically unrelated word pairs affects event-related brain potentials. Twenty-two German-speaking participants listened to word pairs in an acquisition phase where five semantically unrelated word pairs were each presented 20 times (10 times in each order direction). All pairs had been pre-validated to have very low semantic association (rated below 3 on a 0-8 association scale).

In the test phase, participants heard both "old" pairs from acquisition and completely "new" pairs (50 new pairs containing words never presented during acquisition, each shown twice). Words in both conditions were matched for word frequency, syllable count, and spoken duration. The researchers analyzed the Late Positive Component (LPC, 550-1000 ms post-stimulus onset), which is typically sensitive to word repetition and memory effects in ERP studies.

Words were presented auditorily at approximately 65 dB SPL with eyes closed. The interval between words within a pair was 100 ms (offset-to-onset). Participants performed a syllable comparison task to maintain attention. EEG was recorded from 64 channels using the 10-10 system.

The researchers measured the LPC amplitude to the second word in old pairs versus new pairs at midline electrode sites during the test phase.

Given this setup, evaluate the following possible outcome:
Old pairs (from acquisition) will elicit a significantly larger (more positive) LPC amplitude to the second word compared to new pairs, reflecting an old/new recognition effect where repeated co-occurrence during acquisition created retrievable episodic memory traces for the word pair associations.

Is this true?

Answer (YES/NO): YES